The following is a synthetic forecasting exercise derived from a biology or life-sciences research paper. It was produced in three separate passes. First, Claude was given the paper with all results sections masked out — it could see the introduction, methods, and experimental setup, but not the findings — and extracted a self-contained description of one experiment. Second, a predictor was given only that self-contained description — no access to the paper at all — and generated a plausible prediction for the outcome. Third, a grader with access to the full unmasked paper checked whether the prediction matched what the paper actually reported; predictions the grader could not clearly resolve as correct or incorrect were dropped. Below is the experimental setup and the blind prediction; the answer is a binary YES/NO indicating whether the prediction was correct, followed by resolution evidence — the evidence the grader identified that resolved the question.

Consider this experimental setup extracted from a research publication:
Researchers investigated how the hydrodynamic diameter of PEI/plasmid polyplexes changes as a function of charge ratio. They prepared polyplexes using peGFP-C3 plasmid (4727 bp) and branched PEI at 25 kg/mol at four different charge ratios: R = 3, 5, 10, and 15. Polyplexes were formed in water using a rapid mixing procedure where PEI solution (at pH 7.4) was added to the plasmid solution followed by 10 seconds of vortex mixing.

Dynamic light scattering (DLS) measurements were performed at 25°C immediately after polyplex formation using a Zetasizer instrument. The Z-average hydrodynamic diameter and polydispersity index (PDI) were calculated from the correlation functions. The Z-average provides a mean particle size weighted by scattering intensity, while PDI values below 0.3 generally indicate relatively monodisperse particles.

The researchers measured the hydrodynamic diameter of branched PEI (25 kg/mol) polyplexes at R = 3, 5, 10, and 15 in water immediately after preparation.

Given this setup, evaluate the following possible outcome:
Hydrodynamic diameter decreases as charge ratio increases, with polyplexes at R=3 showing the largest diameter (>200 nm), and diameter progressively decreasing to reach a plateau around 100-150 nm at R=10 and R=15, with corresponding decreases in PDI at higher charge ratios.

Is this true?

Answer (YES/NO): NO